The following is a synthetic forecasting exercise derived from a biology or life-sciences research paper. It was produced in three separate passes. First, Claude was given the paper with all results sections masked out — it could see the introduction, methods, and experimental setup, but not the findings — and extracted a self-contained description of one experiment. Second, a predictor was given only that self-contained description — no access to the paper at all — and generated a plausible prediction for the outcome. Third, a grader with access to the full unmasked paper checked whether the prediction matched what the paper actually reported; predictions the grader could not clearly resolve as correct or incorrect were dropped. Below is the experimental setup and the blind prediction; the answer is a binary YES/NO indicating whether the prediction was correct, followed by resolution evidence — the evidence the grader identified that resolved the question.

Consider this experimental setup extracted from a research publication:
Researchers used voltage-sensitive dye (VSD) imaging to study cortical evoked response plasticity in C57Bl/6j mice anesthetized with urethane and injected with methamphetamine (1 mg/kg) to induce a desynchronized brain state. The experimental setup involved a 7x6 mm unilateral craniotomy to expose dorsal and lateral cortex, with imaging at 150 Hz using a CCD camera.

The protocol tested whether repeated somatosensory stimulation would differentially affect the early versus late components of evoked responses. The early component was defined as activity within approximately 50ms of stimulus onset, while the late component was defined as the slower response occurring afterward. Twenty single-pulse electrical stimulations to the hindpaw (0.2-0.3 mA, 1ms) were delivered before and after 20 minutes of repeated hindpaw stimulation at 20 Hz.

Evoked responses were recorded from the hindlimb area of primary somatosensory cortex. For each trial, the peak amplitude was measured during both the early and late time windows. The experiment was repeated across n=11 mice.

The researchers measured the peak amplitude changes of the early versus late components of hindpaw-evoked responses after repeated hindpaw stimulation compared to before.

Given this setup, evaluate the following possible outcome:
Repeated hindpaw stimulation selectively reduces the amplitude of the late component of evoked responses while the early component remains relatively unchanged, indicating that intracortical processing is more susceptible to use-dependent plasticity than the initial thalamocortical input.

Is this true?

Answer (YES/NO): NO